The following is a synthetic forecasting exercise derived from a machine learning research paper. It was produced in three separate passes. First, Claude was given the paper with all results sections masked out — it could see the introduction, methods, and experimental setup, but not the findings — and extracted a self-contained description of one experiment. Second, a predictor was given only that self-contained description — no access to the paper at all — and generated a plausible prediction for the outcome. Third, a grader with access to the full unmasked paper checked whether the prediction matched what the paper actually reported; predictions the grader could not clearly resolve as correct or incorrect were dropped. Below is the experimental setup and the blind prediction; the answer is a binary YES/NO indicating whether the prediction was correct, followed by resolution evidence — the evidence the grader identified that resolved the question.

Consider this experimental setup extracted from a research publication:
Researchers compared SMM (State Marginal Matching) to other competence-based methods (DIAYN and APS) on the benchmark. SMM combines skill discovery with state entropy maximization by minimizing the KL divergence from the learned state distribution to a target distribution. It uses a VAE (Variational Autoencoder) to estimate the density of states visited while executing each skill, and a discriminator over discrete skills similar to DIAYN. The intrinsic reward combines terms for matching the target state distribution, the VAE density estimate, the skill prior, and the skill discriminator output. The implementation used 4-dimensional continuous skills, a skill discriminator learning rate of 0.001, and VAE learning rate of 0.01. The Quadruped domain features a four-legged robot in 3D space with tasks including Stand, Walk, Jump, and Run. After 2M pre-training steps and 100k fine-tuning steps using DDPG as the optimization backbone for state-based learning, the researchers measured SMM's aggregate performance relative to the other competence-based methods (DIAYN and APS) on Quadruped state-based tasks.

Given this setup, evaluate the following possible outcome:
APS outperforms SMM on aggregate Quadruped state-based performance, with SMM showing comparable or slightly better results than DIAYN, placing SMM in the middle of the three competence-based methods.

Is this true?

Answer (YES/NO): NO